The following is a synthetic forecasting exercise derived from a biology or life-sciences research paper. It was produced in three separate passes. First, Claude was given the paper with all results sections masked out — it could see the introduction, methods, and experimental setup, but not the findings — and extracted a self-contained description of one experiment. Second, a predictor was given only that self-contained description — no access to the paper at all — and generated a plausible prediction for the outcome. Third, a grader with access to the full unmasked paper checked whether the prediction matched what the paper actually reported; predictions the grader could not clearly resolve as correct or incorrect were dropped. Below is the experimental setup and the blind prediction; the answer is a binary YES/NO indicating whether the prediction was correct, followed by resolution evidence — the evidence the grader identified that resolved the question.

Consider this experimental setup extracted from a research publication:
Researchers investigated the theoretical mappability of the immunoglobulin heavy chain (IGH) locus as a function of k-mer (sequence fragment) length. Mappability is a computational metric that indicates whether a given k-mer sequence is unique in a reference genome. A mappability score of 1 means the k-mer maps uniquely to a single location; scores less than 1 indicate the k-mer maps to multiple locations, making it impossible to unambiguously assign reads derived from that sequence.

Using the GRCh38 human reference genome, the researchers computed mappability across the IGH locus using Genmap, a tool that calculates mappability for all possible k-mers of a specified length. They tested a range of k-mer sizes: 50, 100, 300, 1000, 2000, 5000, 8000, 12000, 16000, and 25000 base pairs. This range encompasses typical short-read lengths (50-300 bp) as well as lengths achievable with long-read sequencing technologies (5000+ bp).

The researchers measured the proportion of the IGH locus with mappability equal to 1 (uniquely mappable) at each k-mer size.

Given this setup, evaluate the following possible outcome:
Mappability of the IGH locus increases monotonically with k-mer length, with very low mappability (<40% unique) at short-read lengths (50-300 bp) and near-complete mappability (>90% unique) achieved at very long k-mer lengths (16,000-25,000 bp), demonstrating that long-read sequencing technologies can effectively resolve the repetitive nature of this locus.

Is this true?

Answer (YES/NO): NO